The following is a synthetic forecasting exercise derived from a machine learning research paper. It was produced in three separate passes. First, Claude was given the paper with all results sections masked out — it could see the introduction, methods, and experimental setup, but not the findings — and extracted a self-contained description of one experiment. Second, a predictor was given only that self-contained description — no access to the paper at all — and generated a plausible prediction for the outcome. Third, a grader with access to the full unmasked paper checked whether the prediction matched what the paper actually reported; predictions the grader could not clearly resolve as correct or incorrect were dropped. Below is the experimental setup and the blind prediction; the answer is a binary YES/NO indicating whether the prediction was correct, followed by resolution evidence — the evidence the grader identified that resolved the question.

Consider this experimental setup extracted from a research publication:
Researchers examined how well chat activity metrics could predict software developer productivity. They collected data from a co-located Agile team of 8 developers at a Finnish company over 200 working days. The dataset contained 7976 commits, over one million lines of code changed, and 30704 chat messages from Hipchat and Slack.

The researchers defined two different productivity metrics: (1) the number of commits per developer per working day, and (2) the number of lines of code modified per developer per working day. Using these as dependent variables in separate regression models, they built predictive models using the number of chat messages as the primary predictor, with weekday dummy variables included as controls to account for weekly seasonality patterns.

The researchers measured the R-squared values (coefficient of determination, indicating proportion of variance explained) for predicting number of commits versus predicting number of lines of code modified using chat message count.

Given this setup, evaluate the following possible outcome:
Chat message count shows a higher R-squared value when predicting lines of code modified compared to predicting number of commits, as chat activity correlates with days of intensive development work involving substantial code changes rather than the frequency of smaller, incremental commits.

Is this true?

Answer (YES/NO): NO